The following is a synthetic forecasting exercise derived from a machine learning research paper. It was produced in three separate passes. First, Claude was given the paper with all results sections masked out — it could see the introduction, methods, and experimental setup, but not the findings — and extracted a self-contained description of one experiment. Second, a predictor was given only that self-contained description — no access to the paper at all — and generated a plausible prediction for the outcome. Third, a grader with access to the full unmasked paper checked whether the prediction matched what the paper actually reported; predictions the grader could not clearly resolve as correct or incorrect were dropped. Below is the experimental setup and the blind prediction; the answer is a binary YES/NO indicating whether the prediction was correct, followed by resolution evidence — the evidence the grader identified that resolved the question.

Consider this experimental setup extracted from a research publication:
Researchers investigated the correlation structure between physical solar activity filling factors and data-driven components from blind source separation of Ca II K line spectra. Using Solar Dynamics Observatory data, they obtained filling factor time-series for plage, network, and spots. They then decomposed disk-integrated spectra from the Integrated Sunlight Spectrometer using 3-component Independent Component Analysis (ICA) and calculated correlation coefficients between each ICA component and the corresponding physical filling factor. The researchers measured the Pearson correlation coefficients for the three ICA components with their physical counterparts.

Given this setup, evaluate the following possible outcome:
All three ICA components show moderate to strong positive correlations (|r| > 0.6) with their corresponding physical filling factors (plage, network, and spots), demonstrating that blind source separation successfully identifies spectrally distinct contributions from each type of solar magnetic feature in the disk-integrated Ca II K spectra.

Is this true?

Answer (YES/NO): YES